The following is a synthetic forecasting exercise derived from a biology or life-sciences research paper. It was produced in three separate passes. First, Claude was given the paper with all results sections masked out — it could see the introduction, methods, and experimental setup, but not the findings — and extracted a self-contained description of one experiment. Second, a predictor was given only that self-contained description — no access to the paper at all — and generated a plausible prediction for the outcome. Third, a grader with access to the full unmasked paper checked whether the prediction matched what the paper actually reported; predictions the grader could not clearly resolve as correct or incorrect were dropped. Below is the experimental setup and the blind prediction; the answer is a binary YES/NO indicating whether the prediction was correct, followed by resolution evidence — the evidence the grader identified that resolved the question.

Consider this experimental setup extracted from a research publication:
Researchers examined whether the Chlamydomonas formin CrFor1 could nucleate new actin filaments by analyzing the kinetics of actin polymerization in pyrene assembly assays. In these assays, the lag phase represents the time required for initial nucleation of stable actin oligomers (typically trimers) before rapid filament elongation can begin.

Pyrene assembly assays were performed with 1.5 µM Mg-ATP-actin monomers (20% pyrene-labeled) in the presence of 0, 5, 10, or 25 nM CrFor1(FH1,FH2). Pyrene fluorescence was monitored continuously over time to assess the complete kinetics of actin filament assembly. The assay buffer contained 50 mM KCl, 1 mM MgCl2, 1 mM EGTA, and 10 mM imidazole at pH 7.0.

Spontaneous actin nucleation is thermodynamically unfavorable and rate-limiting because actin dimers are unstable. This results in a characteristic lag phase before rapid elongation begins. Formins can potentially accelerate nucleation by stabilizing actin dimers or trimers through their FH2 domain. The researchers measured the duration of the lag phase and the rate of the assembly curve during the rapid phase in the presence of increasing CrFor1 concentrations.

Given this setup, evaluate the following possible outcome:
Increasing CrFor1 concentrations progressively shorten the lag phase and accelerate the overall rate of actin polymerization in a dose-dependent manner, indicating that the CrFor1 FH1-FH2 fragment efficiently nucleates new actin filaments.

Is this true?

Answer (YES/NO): YES